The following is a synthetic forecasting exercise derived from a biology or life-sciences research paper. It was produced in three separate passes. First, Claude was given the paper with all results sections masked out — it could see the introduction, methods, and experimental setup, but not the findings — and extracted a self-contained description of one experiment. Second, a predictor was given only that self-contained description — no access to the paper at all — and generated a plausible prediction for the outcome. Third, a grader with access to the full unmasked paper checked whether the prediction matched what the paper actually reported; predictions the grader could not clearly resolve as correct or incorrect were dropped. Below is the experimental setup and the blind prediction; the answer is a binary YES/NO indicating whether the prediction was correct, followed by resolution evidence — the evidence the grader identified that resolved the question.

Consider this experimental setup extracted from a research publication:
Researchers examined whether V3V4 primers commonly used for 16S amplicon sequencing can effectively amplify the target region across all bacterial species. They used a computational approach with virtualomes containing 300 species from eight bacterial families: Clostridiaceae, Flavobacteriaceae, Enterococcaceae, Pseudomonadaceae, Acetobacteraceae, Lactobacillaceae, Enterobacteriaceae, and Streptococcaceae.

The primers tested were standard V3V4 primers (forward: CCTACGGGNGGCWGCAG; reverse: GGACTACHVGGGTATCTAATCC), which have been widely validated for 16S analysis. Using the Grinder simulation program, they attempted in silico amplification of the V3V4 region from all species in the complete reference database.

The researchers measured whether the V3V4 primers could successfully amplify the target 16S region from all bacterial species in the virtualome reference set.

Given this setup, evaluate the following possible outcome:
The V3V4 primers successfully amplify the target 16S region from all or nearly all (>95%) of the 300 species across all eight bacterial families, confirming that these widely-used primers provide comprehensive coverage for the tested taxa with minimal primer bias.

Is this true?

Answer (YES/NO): NO